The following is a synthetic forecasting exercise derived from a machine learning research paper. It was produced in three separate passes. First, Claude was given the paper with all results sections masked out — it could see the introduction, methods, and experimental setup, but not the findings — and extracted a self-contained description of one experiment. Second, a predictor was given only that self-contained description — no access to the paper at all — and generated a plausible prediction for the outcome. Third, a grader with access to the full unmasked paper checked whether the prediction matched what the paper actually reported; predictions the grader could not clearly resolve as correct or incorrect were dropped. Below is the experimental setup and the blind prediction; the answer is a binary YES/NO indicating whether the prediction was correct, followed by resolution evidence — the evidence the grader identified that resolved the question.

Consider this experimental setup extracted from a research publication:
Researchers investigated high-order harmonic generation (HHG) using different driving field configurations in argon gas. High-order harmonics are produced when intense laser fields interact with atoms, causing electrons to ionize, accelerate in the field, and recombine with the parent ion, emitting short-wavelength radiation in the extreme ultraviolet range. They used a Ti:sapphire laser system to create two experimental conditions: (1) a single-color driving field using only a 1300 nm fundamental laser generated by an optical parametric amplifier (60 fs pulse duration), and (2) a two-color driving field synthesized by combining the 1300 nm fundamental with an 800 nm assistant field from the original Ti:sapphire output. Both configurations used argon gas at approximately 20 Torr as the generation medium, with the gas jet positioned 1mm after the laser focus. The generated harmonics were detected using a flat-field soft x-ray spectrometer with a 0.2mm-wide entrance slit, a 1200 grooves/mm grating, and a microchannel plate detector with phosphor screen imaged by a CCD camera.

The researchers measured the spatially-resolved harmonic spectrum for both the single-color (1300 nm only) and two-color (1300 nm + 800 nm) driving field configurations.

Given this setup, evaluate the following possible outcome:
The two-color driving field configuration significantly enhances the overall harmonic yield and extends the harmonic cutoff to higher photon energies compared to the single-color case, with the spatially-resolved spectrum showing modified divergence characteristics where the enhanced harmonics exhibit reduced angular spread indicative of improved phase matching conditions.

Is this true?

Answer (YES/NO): NO